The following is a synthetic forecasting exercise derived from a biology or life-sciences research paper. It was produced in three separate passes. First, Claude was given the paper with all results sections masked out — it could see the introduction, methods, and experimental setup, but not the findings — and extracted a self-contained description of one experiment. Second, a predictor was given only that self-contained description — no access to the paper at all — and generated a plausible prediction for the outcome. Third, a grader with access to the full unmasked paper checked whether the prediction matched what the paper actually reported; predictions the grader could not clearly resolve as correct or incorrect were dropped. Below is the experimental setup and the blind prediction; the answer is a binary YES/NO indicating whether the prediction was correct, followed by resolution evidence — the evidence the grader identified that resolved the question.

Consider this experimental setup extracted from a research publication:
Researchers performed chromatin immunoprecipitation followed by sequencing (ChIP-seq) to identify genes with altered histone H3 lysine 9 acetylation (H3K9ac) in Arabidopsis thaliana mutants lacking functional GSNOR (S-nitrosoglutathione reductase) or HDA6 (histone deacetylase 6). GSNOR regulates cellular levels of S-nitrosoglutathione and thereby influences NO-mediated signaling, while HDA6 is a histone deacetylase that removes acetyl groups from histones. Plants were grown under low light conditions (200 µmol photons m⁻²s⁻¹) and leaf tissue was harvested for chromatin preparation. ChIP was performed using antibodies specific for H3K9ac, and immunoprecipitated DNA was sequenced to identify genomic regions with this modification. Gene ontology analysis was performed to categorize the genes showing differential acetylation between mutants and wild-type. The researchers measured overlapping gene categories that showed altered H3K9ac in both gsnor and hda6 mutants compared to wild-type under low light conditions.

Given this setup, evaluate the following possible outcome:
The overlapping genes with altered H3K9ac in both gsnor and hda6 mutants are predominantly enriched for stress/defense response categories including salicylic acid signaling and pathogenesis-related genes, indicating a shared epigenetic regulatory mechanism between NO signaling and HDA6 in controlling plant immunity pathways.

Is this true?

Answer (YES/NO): NO